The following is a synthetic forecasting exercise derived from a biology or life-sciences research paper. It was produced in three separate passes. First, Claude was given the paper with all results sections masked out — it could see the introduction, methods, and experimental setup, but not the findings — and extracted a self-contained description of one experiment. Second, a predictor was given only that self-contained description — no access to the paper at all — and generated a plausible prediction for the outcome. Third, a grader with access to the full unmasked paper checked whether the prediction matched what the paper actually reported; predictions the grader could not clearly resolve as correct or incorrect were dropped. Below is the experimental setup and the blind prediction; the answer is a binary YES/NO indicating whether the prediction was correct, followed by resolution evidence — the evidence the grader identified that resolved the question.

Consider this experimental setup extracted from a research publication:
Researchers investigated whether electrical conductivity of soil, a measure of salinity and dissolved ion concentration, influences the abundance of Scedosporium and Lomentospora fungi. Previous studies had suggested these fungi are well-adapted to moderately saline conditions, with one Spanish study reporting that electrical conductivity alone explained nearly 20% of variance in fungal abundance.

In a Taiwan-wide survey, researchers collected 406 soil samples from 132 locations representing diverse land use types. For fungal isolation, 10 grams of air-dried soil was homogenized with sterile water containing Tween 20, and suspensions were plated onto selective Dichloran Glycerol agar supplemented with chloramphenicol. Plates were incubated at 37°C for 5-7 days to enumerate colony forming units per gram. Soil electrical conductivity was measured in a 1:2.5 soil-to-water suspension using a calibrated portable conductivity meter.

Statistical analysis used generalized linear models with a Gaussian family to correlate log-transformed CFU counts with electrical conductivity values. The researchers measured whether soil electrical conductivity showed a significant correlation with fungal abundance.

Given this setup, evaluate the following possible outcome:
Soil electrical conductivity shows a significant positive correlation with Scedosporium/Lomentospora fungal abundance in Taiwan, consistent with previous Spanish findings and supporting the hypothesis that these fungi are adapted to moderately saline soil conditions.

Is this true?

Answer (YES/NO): NO